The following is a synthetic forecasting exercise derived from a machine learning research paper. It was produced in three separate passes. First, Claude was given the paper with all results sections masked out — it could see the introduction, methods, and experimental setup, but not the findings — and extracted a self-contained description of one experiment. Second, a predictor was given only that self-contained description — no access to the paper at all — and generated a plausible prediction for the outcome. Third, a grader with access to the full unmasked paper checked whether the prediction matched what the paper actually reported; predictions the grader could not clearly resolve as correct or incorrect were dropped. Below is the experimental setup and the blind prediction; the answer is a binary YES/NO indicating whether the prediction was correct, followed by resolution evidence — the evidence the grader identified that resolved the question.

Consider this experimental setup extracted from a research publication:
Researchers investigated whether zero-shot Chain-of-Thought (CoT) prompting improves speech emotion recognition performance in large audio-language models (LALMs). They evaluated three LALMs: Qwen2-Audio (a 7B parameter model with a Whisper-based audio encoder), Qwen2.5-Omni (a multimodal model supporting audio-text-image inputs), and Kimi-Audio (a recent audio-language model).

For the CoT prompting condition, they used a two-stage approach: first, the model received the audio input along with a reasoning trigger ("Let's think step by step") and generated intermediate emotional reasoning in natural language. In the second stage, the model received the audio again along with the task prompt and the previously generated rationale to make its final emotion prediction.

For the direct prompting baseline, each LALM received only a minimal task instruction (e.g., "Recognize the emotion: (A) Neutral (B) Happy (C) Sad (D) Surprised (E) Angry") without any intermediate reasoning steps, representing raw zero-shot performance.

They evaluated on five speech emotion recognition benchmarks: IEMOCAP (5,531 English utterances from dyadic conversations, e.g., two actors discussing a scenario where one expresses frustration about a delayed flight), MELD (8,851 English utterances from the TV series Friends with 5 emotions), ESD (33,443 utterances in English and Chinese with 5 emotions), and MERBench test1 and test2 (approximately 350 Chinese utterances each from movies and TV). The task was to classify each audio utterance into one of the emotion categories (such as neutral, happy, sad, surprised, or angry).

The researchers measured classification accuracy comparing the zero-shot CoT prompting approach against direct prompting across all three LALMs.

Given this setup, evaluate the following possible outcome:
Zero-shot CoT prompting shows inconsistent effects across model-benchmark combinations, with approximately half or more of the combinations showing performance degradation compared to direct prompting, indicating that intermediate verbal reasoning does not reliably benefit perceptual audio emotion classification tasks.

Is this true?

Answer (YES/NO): YES